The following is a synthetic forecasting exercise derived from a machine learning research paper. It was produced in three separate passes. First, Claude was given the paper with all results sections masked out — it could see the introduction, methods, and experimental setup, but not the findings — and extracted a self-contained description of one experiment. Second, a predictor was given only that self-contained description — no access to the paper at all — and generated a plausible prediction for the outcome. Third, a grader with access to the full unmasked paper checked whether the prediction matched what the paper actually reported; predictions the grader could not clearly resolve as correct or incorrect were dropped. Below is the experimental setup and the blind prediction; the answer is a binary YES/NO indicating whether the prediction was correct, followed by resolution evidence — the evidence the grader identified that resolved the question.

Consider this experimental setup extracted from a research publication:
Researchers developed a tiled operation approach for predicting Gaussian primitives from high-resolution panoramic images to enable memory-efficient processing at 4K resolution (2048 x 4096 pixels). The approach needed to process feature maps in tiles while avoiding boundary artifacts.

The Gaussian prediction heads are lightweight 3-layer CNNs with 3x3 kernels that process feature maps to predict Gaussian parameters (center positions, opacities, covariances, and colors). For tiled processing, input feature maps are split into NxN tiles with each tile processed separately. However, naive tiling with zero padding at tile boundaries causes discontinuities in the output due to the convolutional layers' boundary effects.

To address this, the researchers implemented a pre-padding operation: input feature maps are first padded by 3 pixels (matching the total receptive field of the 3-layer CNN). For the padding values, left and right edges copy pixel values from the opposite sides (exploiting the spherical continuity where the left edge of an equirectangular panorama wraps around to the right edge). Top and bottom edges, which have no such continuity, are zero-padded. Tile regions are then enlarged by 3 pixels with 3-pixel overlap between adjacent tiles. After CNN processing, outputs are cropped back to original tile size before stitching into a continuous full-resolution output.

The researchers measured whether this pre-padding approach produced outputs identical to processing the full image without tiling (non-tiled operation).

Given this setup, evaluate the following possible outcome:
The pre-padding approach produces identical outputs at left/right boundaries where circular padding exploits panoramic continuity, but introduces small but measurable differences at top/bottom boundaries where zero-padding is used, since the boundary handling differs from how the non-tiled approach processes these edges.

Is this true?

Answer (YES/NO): NO